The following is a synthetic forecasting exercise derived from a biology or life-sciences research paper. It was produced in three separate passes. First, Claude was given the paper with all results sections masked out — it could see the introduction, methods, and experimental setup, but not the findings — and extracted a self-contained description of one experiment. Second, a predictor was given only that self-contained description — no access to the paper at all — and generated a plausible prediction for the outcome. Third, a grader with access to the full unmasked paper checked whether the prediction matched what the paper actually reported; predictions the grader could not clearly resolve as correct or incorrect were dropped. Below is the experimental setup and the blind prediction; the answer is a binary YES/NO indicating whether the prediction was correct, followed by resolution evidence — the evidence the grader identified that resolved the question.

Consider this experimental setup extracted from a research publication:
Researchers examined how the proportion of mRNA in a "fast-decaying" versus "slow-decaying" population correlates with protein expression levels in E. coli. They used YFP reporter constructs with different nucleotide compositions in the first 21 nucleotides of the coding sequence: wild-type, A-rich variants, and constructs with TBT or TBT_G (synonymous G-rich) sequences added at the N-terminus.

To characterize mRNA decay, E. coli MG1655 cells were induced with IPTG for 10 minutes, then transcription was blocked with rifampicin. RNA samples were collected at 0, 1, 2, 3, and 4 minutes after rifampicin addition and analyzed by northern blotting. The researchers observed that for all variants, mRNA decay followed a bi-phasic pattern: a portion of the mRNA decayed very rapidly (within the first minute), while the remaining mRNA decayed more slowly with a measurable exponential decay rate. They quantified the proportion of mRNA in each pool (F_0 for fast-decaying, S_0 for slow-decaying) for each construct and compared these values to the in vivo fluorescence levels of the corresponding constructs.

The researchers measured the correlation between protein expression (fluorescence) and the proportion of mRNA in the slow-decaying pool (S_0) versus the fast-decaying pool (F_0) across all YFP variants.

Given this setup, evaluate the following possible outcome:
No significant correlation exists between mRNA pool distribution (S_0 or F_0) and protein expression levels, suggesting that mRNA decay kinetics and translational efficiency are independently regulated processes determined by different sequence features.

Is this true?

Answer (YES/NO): NO